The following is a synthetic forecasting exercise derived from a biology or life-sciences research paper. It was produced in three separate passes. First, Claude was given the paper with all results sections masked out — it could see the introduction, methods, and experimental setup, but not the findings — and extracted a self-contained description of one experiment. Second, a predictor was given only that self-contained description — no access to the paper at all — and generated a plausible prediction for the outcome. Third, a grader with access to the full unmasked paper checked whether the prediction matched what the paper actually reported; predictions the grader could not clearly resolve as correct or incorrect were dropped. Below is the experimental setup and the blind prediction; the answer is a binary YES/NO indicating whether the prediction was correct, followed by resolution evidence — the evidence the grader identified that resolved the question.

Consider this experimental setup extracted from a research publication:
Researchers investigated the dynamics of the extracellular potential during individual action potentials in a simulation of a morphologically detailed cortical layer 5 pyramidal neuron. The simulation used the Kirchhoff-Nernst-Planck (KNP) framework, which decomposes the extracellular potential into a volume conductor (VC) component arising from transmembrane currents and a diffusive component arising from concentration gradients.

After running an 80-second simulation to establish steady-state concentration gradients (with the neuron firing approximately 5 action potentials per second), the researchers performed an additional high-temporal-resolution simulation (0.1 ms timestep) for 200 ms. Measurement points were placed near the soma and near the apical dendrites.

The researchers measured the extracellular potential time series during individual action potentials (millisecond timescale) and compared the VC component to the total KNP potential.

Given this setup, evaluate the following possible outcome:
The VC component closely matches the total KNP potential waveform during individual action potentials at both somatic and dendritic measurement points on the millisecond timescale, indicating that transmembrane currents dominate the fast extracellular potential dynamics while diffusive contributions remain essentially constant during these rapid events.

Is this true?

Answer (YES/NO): YES